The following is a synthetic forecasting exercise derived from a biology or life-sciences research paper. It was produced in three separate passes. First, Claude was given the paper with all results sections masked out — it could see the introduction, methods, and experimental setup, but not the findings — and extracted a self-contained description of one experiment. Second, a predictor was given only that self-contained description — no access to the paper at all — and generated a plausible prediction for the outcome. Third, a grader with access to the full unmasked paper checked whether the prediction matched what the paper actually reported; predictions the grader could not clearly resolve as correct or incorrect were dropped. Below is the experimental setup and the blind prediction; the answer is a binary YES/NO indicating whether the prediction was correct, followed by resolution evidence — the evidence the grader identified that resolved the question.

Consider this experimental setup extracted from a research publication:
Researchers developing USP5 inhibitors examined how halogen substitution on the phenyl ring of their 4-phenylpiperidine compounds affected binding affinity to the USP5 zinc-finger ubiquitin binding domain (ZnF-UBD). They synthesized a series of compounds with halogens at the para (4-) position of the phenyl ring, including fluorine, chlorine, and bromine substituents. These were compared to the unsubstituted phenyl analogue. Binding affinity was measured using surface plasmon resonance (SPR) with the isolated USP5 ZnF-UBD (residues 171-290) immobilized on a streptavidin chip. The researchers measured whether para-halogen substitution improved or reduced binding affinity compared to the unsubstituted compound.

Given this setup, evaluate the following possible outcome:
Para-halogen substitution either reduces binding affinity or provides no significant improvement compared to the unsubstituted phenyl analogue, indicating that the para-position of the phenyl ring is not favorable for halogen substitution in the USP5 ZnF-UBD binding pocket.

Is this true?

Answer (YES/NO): NO